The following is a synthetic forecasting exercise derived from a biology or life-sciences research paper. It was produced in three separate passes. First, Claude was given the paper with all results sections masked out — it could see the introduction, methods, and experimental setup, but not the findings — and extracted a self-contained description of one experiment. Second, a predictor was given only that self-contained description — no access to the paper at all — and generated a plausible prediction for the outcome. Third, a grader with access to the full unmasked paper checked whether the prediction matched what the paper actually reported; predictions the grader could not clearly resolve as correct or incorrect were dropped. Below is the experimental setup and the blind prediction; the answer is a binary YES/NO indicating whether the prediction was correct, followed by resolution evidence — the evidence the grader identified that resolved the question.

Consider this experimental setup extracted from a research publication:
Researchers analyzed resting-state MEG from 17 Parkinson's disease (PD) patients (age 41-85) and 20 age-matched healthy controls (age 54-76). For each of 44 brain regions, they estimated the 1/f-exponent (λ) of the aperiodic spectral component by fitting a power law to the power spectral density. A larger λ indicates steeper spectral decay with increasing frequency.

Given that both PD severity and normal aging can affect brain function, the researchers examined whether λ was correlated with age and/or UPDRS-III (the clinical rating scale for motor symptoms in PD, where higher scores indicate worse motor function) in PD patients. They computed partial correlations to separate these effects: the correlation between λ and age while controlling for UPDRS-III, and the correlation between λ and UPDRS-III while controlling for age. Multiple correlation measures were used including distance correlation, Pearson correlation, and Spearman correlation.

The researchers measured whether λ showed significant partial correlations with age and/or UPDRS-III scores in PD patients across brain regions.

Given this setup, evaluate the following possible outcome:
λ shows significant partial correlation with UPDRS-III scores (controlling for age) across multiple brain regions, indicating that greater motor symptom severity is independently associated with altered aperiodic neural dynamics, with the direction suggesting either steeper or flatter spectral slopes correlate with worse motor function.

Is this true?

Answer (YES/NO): NO